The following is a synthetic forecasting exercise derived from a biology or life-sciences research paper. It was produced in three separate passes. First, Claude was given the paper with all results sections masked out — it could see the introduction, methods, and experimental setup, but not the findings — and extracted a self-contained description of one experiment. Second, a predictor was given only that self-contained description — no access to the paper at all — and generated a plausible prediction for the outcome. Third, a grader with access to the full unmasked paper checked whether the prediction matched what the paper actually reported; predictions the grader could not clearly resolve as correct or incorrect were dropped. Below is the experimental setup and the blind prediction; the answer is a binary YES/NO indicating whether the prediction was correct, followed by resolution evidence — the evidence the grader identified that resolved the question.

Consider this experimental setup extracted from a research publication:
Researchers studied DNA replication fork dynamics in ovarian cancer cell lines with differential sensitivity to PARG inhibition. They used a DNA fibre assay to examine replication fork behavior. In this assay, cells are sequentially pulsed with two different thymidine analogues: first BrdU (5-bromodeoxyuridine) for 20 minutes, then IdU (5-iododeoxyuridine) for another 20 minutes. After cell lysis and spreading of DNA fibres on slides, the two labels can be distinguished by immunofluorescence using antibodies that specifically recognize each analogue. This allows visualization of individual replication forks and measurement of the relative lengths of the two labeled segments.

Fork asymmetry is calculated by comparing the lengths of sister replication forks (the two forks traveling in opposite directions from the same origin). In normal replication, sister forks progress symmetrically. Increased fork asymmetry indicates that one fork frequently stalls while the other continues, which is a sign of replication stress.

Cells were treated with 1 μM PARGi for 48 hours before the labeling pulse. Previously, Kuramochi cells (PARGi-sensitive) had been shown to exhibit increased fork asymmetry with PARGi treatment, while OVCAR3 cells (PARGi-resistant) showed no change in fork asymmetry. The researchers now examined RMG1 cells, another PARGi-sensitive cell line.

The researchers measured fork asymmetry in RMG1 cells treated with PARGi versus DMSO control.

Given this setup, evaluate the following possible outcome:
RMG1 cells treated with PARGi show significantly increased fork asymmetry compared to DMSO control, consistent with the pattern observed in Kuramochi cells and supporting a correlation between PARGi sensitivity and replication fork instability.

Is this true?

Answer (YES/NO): YES